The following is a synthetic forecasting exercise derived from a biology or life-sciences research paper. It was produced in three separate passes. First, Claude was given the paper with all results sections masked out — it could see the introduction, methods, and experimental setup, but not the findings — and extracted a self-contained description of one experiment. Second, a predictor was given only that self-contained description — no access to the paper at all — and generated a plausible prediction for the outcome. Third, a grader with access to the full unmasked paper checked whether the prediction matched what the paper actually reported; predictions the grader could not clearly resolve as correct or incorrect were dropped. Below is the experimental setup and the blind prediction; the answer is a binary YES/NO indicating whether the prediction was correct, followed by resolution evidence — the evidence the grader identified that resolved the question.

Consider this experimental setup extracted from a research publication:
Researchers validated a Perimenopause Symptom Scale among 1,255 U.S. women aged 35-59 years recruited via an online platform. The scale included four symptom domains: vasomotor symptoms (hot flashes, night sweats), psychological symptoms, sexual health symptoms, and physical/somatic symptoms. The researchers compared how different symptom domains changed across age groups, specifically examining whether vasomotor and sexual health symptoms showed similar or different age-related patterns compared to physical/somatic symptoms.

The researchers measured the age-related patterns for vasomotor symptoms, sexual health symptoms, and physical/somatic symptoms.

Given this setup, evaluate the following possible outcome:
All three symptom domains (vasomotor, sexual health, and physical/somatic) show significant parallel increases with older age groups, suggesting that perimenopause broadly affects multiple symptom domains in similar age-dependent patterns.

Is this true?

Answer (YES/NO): NO